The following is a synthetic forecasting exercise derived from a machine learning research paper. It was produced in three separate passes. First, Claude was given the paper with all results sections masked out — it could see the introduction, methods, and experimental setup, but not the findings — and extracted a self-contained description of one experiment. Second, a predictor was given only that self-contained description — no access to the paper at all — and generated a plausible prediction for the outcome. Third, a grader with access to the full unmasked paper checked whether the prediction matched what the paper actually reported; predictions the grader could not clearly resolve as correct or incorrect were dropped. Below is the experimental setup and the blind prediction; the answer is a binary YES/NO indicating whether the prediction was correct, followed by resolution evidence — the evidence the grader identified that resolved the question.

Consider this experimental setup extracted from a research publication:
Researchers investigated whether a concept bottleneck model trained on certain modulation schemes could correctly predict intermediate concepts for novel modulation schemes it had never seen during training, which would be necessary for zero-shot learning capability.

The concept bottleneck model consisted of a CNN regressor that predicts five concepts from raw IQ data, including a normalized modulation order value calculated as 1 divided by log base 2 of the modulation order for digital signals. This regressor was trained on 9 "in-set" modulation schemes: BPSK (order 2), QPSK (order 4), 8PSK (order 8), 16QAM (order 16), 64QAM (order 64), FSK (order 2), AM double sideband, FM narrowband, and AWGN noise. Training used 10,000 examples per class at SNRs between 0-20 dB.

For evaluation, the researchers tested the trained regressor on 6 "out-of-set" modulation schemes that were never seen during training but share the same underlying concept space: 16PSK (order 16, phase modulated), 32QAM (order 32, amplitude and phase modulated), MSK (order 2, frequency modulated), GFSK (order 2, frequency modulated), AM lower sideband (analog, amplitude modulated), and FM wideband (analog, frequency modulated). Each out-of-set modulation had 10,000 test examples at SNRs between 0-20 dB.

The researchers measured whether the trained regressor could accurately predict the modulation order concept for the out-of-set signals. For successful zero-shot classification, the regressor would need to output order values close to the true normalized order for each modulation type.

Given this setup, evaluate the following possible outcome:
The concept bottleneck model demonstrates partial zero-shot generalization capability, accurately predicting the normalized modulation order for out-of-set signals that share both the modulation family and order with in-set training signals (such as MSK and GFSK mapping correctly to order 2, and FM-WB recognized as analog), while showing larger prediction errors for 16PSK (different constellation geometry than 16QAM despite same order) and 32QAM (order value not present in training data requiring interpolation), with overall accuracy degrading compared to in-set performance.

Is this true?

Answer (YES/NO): NO